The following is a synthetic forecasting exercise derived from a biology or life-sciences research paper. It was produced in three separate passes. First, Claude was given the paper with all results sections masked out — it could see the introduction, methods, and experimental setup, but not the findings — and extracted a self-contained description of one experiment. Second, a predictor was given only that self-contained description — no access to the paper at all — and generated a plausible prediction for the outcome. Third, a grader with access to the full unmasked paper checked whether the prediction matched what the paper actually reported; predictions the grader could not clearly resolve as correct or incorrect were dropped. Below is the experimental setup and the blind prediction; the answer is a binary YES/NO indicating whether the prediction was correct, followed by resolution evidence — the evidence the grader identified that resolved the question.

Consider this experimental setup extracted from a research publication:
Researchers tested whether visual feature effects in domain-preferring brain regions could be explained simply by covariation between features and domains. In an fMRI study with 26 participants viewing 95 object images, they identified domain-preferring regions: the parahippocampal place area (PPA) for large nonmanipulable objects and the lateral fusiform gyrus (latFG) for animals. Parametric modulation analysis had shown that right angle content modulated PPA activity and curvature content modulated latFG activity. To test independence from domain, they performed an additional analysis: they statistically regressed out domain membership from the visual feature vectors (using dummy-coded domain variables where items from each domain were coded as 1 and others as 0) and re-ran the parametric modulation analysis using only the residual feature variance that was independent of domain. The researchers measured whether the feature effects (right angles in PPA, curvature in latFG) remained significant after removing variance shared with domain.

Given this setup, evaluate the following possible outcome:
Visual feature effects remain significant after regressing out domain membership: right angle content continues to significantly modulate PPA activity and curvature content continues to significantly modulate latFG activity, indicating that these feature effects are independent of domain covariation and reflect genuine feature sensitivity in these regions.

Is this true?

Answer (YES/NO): YES